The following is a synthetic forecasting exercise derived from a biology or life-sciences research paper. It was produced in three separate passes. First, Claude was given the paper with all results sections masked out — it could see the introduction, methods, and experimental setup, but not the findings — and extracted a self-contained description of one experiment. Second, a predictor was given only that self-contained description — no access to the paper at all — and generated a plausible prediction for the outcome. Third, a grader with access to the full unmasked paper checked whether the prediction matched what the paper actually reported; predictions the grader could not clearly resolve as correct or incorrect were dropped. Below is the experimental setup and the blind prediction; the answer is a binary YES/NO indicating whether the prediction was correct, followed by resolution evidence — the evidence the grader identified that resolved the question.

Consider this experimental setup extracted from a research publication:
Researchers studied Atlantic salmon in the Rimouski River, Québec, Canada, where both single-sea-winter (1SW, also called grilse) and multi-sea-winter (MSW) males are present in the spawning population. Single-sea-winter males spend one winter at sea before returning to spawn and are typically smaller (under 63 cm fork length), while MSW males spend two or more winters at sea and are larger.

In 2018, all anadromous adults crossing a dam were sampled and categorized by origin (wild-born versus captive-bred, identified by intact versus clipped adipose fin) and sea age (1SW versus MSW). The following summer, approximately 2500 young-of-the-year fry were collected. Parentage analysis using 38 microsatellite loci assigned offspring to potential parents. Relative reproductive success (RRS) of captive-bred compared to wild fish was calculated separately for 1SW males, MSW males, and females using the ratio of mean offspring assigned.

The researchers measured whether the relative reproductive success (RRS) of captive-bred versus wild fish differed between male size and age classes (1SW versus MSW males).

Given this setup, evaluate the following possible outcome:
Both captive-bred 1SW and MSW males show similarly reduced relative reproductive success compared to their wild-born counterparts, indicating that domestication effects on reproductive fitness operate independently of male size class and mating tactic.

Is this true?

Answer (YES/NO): NO